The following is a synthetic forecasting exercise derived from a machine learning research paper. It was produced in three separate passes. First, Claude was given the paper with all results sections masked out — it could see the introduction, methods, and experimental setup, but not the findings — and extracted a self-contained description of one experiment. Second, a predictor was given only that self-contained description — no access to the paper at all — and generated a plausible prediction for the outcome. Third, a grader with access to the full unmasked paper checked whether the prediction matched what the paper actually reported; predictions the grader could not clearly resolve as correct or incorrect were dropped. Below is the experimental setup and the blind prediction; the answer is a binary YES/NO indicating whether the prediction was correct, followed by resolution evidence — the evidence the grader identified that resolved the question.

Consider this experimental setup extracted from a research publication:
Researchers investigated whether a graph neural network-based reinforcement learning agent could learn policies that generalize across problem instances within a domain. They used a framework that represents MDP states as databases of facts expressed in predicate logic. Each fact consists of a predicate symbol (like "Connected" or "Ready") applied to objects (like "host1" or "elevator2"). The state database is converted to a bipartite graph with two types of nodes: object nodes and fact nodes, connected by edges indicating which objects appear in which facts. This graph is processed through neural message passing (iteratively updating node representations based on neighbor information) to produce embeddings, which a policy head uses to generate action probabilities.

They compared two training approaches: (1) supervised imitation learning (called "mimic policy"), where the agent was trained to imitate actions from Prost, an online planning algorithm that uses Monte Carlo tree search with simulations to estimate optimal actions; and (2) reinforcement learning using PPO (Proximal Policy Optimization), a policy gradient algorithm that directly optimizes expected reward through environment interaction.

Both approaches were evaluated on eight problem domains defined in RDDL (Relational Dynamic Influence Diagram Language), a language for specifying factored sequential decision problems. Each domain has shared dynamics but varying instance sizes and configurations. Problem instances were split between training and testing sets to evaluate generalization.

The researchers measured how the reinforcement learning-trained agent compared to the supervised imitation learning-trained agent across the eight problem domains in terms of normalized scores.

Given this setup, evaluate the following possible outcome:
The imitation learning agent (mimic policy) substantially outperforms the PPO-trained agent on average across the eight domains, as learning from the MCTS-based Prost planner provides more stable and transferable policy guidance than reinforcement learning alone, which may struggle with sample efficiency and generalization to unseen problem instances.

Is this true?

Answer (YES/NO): YES